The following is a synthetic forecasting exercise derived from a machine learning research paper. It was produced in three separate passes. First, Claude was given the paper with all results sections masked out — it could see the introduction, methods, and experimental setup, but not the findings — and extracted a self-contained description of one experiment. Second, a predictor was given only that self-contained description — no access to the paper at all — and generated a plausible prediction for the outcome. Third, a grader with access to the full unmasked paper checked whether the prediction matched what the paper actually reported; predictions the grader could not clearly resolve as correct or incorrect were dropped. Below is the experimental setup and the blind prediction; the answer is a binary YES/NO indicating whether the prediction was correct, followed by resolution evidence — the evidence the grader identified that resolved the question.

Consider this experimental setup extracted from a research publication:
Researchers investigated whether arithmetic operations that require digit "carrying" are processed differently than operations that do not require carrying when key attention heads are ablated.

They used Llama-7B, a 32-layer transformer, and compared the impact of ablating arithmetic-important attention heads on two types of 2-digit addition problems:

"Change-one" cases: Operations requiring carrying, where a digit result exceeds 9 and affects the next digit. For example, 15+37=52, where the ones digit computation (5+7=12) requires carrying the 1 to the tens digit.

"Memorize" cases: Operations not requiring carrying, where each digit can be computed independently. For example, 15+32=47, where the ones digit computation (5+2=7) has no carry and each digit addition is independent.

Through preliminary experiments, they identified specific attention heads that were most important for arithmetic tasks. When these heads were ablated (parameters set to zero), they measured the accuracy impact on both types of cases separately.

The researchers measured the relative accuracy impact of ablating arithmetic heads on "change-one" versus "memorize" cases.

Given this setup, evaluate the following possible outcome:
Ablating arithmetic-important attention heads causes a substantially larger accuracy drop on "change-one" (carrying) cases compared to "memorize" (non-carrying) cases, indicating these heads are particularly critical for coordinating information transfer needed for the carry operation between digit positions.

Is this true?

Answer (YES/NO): NO